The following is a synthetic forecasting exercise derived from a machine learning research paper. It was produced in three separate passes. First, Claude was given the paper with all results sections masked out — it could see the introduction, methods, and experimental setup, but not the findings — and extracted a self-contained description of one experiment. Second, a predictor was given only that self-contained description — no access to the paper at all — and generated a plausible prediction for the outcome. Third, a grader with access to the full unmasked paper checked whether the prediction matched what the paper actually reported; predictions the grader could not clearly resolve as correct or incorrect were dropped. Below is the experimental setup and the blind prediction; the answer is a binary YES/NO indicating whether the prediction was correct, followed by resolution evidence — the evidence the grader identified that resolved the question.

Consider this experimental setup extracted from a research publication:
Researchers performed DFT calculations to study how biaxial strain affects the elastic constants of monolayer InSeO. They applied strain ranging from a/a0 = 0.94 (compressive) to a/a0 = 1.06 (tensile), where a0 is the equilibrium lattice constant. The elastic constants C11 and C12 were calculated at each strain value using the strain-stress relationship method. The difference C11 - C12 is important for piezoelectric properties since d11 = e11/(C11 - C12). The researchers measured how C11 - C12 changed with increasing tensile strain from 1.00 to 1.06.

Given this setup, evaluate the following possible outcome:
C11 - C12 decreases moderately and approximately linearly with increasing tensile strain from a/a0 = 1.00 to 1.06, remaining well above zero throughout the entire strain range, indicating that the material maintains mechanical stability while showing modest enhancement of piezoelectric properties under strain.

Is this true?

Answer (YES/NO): NO